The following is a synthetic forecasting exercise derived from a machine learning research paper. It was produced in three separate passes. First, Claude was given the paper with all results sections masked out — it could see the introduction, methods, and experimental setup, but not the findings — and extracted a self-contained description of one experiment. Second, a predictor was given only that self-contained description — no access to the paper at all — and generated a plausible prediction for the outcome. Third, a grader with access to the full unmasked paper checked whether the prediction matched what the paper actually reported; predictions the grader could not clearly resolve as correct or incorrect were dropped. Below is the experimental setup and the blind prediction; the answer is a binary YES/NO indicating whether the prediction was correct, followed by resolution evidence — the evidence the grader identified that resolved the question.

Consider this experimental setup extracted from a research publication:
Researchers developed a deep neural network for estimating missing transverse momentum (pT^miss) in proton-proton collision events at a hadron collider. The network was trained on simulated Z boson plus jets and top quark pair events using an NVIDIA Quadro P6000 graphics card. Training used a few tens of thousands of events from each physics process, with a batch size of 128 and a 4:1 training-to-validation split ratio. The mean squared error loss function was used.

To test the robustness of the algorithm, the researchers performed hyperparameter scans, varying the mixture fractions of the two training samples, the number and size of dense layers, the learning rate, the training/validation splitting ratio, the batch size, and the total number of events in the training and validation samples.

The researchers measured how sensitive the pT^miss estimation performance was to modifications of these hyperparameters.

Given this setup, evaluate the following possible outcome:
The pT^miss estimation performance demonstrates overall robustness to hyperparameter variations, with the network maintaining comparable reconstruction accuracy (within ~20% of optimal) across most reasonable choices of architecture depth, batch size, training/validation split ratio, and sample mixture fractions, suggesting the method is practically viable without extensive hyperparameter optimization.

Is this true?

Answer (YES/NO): YES